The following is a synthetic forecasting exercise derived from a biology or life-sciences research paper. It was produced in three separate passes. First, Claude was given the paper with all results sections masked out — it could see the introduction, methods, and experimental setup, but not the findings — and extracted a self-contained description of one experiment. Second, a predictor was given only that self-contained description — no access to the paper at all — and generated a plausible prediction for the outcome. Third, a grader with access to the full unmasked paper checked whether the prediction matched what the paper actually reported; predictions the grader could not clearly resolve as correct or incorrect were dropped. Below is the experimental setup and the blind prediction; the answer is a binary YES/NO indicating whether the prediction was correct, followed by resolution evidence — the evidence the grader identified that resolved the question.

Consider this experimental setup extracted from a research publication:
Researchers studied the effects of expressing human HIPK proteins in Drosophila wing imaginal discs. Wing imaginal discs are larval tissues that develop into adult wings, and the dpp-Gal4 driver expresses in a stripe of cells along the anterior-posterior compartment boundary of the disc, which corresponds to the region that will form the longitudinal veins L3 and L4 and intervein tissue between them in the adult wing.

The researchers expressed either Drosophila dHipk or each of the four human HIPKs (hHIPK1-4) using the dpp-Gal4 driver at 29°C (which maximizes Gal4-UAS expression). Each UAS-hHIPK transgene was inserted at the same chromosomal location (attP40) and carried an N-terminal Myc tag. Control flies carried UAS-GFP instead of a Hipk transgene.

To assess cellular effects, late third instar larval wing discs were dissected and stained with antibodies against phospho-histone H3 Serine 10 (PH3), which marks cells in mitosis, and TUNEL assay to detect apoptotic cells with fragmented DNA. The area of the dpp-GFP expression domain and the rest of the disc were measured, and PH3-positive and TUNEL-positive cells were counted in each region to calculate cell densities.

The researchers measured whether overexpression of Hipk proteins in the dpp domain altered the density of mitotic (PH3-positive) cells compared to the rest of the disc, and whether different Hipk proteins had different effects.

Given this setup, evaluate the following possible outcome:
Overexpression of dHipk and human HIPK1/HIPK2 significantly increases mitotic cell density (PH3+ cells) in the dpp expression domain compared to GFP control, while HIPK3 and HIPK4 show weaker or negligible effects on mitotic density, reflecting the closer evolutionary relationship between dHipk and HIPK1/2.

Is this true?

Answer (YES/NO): NO